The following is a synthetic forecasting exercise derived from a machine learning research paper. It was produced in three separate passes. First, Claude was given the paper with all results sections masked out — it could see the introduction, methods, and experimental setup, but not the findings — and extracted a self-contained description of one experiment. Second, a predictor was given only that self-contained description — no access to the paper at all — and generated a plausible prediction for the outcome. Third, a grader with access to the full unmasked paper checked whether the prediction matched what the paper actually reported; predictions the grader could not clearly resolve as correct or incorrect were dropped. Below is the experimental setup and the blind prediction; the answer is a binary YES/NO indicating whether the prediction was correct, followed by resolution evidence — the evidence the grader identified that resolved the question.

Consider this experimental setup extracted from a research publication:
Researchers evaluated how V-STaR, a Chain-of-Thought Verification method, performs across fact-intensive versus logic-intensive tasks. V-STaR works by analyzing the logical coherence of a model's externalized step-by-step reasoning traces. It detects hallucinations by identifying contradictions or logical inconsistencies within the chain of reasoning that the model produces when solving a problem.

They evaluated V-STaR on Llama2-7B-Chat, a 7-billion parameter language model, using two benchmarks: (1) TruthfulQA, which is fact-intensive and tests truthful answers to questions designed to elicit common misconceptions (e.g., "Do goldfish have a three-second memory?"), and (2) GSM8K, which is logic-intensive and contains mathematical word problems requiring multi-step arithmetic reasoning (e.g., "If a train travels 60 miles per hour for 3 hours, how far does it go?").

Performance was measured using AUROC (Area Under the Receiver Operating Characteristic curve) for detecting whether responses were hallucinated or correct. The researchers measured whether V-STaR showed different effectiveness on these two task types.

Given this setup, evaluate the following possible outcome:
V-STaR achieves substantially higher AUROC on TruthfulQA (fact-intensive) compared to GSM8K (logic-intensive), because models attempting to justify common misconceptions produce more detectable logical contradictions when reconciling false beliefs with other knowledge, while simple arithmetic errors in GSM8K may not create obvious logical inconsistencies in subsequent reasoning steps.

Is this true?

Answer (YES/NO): NO